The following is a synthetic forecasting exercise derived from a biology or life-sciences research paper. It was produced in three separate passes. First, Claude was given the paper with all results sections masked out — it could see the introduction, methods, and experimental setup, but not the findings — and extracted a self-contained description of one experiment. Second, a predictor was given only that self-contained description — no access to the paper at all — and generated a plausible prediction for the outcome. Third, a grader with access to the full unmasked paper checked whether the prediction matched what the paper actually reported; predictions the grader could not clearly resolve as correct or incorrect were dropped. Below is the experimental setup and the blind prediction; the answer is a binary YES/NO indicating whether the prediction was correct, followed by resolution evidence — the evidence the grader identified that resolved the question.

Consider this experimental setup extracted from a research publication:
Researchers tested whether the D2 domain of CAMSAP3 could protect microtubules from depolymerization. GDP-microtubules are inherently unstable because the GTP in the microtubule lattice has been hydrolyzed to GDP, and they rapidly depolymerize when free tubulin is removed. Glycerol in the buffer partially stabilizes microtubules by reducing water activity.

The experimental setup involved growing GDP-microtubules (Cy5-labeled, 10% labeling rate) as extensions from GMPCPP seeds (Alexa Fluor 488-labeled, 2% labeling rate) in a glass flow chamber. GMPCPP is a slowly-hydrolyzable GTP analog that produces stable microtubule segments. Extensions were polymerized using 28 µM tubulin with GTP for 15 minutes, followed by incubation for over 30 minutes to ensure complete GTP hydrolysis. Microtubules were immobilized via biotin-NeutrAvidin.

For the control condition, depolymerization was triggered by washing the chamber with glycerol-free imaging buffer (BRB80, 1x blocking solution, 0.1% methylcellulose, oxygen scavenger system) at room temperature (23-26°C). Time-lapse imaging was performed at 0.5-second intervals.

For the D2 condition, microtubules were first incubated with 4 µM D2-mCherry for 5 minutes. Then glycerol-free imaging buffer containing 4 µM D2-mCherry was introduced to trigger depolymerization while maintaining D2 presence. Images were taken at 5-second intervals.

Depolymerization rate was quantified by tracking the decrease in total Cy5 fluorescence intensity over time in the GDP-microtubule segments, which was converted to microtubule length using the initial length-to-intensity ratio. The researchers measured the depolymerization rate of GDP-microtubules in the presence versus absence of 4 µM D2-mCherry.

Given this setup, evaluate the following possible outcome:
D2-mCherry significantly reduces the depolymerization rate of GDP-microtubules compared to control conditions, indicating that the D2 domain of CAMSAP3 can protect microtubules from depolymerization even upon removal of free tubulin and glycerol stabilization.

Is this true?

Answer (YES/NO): YES